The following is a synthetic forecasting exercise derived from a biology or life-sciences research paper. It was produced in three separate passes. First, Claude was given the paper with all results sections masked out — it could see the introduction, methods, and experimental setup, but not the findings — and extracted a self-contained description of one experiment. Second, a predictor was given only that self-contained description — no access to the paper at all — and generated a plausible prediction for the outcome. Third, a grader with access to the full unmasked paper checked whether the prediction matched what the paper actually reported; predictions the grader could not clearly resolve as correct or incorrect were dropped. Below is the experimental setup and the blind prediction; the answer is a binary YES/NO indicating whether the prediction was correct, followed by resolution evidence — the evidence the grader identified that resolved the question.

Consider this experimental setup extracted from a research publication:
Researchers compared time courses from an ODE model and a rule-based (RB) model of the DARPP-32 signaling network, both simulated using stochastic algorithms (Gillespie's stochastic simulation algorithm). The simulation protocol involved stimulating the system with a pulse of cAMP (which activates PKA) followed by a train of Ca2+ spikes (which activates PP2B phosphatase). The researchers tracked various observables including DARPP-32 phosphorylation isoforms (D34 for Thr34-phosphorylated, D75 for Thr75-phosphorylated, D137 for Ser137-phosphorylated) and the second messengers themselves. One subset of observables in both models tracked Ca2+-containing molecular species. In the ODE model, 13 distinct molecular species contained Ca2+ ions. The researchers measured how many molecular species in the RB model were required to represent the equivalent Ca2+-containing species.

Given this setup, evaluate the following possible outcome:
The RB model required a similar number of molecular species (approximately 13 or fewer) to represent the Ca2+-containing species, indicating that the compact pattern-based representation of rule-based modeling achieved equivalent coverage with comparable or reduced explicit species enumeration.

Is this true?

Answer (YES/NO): NO